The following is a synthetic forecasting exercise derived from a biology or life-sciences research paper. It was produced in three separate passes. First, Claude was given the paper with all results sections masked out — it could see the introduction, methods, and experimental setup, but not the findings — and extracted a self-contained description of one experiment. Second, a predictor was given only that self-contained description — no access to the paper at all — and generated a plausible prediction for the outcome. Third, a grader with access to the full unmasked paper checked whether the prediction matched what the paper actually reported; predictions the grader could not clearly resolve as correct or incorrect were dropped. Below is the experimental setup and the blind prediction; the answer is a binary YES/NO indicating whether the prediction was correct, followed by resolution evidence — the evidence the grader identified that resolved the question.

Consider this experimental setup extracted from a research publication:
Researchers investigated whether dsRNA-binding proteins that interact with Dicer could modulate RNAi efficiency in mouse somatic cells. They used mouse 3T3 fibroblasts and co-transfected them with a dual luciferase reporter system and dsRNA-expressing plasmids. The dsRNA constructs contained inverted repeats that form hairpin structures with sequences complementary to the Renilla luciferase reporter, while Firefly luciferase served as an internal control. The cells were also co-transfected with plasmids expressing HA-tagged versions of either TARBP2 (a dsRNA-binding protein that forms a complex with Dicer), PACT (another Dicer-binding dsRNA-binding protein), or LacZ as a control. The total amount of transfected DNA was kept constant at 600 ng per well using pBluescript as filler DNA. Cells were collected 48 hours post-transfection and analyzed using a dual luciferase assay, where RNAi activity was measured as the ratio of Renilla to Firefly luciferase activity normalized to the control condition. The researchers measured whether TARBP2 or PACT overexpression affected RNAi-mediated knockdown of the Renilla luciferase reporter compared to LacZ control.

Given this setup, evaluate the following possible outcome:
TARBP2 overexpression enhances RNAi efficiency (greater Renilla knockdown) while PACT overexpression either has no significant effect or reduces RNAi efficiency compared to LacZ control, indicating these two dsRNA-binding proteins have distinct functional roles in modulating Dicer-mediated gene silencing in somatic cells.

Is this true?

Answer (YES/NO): NO